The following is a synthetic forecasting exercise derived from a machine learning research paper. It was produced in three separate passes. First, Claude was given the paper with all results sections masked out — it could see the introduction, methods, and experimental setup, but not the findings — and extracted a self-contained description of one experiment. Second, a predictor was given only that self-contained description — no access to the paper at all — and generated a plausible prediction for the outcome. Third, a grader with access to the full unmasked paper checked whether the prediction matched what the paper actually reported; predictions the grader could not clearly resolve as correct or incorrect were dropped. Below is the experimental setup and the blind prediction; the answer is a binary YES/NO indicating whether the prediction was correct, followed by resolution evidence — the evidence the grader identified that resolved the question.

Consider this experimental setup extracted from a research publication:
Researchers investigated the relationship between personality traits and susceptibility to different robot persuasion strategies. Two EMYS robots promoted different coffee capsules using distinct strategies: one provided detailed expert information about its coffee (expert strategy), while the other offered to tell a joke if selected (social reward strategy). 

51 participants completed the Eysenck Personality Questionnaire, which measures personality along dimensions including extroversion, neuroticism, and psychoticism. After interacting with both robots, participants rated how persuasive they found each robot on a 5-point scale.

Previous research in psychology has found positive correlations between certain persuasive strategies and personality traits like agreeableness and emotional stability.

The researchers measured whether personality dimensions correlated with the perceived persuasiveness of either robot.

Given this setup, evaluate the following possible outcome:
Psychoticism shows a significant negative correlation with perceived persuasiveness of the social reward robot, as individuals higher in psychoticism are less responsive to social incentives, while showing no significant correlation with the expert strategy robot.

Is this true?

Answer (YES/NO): NO